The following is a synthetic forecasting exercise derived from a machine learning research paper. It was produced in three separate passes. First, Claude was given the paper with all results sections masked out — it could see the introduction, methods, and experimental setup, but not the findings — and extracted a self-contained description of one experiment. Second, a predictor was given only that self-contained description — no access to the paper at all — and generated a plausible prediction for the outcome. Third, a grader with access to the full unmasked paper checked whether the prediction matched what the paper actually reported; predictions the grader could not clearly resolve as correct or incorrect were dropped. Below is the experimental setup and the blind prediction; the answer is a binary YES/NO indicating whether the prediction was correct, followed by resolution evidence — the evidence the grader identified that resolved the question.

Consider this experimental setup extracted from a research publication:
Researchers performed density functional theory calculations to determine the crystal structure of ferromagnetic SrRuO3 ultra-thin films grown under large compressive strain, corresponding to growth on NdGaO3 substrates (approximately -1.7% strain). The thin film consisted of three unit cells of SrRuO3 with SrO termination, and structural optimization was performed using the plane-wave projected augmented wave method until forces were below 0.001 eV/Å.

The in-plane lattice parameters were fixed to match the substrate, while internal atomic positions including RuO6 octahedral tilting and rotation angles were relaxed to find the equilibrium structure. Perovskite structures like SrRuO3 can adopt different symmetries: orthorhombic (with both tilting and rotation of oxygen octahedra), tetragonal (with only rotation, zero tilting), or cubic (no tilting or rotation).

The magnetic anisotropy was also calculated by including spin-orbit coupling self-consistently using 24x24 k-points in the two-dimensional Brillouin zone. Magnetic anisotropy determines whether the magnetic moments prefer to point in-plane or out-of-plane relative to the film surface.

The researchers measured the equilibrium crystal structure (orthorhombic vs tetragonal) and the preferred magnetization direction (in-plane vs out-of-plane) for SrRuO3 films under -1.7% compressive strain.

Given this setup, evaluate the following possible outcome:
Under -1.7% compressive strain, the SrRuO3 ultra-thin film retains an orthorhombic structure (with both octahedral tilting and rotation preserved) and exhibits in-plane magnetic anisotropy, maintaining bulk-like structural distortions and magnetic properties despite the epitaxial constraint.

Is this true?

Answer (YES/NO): NO